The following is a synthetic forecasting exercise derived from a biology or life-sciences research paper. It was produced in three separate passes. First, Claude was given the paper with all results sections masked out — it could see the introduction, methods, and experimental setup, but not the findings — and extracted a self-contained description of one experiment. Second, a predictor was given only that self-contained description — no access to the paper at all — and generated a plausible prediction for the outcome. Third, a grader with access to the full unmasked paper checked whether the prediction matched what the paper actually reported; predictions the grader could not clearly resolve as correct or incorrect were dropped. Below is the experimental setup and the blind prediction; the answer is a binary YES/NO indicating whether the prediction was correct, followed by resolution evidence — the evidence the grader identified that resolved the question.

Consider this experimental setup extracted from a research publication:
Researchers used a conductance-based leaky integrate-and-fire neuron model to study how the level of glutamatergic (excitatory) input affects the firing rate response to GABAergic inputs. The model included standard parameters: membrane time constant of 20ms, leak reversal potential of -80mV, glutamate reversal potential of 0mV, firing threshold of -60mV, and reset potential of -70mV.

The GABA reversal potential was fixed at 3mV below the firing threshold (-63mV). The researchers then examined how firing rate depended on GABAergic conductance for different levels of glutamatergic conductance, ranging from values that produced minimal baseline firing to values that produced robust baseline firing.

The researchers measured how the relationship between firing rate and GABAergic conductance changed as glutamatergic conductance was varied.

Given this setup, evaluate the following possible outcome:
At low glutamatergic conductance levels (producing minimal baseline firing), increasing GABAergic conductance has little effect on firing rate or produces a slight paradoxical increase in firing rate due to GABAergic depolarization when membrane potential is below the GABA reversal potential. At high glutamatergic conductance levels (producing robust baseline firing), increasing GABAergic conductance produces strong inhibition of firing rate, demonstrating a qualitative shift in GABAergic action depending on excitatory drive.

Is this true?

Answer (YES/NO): NO